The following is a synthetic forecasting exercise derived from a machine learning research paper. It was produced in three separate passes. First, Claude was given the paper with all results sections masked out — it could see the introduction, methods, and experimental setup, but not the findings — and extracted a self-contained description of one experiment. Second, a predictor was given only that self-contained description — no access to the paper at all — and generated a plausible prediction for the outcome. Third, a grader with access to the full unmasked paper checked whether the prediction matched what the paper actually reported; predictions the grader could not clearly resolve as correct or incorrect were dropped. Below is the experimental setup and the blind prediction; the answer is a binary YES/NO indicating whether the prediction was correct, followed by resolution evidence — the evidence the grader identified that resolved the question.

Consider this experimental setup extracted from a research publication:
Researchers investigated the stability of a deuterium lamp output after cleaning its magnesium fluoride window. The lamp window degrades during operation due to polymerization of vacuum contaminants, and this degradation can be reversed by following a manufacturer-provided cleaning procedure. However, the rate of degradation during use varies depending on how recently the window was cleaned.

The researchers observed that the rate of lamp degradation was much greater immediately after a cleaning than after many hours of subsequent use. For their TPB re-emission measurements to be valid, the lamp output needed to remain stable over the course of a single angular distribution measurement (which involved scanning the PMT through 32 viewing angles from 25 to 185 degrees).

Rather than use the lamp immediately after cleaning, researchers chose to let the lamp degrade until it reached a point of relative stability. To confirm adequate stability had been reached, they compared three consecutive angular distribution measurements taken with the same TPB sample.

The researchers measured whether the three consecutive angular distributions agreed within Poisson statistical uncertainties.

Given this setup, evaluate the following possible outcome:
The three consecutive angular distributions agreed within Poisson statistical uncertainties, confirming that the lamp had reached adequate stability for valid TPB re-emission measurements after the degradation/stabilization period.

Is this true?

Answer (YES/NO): YES